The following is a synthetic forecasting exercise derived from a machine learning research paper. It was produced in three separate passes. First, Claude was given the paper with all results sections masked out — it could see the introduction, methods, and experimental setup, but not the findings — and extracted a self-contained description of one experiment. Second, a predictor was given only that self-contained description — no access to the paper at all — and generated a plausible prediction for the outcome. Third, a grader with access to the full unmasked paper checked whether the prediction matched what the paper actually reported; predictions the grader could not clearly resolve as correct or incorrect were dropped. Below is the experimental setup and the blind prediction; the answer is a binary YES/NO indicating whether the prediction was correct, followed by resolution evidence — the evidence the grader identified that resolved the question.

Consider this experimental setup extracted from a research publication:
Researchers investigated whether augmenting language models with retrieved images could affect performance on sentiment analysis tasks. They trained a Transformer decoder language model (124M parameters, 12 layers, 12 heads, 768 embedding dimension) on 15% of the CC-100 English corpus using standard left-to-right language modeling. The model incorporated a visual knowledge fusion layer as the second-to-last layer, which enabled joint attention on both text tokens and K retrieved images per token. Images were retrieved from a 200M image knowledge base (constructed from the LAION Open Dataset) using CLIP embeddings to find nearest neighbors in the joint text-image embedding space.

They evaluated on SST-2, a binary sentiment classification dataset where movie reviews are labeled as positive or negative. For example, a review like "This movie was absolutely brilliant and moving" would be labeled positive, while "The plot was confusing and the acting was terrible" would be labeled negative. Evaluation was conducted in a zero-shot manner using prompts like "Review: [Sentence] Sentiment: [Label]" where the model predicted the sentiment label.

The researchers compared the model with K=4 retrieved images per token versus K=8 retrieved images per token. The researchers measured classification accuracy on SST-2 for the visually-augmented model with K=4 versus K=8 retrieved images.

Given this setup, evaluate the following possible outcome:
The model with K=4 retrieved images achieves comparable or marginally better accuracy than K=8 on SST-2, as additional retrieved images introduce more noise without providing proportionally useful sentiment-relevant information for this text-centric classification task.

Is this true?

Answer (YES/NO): YES